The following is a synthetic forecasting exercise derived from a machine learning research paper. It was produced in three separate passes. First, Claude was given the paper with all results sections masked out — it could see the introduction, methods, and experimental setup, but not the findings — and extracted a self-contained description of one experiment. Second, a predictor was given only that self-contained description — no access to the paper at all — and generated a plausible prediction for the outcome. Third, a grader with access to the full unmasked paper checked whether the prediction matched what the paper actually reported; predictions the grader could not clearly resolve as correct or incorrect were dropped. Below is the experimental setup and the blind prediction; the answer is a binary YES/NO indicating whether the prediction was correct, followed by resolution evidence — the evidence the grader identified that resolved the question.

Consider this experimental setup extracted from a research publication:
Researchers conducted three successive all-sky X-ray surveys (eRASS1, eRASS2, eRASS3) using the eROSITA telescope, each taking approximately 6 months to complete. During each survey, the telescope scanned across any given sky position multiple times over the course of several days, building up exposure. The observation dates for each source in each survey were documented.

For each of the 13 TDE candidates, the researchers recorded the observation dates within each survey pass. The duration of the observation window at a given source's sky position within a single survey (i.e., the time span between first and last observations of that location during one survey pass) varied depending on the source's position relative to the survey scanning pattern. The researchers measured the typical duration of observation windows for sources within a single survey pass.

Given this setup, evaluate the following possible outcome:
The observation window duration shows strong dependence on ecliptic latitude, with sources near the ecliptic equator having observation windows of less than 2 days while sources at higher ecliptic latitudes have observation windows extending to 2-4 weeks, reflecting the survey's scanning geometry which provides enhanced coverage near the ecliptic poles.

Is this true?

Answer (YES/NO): NO